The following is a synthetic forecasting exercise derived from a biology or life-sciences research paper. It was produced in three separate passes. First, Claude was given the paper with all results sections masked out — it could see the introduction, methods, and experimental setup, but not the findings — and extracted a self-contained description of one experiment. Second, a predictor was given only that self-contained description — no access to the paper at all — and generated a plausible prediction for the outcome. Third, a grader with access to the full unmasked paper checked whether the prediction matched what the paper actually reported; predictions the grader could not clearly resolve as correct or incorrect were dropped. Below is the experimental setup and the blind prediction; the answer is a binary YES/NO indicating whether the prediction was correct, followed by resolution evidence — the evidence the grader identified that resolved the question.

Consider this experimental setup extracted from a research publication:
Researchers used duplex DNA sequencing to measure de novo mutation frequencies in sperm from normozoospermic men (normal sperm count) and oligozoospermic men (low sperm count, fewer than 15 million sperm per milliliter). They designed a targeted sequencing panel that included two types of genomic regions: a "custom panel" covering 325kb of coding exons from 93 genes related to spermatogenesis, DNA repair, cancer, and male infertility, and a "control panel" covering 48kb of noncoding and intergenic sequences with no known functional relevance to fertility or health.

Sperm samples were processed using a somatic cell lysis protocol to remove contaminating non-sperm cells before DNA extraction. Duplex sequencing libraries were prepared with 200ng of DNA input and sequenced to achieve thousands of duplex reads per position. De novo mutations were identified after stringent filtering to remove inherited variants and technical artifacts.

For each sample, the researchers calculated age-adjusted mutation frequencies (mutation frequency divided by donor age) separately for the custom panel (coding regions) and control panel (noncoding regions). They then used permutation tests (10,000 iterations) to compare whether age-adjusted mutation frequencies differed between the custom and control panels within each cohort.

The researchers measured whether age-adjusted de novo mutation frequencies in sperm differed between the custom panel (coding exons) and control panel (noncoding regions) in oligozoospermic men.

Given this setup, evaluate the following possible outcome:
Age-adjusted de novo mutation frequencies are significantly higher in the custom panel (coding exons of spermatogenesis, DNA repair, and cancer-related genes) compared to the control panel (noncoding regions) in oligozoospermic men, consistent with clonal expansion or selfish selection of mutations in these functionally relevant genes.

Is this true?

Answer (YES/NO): NO